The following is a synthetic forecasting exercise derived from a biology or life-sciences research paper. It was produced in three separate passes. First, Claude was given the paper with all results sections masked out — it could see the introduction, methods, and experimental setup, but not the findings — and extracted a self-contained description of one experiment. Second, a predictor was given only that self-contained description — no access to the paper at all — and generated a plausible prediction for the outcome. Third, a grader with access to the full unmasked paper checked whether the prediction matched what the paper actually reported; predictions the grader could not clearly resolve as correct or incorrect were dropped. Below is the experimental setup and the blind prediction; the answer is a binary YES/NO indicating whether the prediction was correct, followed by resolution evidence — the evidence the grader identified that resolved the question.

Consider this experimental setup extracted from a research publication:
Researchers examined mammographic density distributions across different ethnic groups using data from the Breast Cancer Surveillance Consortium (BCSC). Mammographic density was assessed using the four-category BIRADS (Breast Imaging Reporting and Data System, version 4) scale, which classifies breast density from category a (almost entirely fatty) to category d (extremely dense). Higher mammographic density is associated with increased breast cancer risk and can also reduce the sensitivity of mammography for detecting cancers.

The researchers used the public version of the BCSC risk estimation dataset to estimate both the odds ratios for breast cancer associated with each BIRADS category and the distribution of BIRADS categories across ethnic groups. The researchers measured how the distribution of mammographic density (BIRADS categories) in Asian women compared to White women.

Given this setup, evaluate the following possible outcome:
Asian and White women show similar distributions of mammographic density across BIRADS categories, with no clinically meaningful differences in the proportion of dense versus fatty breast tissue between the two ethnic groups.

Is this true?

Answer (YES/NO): NO